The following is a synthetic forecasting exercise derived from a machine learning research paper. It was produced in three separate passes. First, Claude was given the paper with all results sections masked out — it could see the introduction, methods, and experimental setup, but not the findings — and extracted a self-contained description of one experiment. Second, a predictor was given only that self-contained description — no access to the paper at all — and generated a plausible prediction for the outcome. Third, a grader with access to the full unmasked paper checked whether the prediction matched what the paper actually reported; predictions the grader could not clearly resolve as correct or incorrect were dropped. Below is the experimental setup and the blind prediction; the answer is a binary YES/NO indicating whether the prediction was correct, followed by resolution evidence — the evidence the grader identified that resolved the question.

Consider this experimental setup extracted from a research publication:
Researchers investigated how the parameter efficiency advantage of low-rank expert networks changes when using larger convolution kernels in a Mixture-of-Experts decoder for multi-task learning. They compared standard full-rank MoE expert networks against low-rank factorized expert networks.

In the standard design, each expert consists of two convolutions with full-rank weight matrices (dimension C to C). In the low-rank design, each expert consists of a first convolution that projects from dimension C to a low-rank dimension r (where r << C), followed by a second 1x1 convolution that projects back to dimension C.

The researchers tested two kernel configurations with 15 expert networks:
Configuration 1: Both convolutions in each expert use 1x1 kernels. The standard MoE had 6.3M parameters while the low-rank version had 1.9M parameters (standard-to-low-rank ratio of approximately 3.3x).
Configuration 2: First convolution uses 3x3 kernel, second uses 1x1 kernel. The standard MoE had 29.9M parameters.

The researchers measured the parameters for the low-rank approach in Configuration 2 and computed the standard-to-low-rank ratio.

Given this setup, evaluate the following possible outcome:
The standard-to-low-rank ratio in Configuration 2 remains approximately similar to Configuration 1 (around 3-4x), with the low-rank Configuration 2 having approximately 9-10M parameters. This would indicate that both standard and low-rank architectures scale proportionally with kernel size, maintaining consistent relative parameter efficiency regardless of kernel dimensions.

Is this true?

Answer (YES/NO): NO